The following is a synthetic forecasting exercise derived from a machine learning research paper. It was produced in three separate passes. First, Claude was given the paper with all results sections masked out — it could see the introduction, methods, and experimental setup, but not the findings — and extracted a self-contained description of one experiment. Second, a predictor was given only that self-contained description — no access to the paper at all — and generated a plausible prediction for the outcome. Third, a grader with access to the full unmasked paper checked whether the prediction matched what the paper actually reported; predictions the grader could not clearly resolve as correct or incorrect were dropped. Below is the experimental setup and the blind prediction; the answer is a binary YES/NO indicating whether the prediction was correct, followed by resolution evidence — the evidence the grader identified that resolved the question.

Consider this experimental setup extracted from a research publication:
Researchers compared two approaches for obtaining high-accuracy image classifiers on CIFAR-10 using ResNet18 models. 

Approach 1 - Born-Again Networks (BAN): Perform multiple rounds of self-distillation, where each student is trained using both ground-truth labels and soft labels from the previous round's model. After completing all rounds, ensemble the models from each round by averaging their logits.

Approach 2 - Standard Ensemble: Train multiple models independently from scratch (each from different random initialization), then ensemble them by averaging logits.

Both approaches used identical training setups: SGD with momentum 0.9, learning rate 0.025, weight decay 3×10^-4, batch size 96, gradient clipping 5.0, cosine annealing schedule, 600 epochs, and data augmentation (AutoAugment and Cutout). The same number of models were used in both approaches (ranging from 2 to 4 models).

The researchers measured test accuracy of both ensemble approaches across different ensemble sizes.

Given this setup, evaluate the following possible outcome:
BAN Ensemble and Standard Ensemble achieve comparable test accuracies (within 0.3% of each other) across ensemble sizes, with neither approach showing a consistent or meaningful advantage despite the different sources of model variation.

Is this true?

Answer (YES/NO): NO